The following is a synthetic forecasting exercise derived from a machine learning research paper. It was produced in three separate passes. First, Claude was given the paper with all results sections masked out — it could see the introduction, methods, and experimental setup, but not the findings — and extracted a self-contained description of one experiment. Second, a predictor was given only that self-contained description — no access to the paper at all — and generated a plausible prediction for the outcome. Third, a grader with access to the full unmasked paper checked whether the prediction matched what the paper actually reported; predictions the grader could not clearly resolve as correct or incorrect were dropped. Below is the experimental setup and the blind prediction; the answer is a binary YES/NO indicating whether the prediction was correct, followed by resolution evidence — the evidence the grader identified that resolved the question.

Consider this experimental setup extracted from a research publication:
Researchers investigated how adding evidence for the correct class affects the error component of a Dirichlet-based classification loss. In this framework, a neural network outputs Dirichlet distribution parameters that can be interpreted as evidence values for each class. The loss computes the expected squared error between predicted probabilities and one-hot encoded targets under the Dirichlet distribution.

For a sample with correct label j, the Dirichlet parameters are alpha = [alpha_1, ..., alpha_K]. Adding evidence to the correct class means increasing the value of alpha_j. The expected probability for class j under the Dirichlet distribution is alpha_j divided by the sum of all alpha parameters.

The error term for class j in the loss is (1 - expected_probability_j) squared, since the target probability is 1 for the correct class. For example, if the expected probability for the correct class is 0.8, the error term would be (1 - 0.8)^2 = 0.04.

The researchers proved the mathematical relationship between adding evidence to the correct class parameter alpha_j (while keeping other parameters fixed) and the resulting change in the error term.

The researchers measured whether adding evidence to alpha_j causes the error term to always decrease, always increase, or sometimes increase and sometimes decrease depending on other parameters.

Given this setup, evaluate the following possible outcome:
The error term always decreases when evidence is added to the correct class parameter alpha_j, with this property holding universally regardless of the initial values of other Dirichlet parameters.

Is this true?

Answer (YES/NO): YES